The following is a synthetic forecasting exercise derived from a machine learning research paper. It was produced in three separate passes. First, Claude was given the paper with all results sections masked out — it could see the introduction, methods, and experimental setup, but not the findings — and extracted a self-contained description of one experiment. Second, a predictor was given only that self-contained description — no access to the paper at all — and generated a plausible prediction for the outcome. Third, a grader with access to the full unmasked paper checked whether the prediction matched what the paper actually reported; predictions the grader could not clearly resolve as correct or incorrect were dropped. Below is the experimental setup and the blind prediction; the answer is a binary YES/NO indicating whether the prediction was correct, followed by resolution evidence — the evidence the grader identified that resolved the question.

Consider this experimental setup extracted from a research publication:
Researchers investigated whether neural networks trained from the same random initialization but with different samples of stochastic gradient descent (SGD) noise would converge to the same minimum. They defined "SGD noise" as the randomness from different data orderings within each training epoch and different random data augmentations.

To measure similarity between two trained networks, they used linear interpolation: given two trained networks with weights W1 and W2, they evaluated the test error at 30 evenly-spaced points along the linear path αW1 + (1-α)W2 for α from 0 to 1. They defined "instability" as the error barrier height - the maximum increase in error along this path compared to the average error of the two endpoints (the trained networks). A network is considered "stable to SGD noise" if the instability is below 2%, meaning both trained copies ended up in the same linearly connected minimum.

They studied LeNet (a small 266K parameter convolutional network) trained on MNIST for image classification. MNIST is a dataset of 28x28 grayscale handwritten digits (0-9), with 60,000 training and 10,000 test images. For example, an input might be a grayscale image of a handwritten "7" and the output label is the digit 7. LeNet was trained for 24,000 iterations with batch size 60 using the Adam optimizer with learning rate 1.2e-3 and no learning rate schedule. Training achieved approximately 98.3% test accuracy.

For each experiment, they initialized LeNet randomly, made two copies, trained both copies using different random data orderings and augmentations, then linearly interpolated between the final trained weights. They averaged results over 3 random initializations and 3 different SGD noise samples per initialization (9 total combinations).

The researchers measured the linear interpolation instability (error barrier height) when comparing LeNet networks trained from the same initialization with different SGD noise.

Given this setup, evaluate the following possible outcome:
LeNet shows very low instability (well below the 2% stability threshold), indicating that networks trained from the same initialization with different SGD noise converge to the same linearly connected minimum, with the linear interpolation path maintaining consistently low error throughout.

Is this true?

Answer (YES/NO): YES